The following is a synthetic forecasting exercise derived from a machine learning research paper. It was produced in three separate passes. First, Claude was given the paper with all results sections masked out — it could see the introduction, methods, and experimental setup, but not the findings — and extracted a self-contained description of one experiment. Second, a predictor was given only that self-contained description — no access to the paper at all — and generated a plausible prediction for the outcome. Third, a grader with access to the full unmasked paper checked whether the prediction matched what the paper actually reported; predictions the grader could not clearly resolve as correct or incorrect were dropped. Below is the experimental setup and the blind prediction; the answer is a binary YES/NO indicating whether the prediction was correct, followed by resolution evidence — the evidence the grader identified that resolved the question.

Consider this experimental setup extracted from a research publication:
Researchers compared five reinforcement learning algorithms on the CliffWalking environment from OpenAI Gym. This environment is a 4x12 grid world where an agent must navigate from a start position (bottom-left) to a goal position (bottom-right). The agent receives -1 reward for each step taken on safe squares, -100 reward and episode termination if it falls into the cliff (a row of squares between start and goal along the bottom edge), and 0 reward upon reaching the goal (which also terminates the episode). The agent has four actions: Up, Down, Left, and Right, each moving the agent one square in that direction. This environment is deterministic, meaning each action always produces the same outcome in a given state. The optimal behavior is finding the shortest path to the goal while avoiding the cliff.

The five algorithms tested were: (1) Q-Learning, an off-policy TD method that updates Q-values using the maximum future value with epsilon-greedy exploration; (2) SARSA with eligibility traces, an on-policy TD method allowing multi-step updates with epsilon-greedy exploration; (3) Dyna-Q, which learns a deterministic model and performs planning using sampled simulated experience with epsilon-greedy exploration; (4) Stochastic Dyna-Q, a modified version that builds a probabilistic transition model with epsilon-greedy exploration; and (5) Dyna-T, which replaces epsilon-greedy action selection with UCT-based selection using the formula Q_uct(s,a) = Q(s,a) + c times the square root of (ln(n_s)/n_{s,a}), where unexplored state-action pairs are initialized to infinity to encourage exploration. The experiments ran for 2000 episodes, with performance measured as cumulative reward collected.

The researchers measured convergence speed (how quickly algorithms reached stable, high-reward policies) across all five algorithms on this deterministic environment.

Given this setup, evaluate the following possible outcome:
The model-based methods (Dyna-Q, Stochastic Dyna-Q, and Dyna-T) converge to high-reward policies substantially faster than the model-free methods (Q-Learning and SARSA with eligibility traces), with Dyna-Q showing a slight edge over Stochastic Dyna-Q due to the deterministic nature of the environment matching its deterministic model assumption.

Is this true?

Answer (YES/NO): NO